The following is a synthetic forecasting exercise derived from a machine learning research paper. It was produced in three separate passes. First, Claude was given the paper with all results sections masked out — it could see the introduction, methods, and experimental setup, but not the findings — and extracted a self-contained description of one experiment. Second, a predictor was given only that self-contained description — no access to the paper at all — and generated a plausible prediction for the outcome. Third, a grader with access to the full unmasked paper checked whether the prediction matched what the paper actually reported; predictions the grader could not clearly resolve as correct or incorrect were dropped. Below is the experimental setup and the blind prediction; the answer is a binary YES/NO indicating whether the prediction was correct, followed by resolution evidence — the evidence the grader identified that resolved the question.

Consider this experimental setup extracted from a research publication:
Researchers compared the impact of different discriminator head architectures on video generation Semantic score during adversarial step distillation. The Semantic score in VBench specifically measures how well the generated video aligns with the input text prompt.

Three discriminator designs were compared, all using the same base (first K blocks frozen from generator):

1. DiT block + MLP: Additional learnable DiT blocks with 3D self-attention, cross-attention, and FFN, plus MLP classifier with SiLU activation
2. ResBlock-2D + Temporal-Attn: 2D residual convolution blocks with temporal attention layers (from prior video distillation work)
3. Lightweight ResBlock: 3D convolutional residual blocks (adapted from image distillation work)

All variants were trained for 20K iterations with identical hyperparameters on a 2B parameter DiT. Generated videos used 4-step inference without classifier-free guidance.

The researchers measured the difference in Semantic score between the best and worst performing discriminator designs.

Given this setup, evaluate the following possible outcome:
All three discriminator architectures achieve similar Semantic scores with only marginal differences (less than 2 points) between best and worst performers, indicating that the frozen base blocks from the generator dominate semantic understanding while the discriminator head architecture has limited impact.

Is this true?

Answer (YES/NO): NO